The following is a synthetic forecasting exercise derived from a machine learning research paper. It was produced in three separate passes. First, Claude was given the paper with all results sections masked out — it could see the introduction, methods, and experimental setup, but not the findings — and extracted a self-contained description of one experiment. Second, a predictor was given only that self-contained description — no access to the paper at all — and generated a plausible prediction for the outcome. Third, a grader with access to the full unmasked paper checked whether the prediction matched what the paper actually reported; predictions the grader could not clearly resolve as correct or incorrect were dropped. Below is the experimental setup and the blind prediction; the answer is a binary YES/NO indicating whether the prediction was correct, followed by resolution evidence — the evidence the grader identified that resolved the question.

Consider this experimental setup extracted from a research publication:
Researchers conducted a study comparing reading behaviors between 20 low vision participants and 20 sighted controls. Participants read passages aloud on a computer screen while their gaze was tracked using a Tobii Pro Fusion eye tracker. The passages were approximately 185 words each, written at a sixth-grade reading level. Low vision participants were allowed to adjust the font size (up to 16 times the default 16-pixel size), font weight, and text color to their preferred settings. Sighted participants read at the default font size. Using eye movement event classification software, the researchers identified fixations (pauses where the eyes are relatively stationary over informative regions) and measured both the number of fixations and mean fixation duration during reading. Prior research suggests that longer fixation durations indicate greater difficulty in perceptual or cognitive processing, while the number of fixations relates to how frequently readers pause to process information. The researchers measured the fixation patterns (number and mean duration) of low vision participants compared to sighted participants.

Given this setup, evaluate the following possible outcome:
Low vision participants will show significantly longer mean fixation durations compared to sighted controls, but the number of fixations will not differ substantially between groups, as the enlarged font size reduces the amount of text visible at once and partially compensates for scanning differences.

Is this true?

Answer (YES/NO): NO